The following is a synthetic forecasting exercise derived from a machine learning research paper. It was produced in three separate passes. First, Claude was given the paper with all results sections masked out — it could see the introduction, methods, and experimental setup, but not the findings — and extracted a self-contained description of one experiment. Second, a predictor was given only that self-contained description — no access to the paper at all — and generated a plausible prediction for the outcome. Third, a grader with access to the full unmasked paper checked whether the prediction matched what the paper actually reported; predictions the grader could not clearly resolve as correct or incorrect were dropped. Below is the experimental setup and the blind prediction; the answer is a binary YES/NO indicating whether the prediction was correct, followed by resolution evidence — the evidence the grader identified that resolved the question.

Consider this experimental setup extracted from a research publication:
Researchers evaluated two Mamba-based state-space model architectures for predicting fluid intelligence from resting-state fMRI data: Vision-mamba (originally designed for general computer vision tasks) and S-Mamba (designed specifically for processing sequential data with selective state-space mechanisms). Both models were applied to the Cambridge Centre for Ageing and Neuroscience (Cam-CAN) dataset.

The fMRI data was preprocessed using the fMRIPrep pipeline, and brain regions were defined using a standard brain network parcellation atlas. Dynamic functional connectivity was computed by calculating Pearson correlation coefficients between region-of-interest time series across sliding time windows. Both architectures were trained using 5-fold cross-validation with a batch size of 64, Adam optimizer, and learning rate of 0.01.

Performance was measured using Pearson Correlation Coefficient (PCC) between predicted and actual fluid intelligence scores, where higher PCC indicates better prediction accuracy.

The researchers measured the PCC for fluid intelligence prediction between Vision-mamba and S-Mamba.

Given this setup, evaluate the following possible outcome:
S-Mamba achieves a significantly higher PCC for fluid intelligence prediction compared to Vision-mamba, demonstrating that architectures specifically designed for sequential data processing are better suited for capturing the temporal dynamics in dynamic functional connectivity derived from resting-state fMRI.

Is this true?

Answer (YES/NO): NO